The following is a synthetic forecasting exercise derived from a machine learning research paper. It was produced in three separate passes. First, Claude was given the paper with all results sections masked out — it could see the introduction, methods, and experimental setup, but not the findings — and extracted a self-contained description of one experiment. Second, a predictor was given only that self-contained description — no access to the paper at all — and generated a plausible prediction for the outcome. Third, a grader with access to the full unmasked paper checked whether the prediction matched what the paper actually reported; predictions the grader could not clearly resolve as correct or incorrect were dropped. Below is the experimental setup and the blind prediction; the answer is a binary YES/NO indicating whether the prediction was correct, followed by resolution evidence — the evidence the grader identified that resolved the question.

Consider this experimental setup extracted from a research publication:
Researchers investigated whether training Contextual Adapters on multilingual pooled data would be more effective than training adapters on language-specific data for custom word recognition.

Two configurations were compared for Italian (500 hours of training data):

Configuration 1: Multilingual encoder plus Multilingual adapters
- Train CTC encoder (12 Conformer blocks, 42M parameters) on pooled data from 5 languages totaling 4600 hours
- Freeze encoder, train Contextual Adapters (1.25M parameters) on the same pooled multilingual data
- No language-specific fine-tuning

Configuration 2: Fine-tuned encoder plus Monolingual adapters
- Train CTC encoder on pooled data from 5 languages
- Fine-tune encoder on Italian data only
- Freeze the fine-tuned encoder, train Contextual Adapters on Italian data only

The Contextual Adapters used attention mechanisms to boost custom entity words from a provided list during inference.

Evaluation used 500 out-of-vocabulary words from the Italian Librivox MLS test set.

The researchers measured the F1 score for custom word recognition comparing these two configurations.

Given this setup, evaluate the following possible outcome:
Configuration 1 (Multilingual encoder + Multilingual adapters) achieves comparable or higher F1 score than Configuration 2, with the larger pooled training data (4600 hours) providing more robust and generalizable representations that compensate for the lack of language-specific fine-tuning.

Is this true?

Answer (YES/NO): YES